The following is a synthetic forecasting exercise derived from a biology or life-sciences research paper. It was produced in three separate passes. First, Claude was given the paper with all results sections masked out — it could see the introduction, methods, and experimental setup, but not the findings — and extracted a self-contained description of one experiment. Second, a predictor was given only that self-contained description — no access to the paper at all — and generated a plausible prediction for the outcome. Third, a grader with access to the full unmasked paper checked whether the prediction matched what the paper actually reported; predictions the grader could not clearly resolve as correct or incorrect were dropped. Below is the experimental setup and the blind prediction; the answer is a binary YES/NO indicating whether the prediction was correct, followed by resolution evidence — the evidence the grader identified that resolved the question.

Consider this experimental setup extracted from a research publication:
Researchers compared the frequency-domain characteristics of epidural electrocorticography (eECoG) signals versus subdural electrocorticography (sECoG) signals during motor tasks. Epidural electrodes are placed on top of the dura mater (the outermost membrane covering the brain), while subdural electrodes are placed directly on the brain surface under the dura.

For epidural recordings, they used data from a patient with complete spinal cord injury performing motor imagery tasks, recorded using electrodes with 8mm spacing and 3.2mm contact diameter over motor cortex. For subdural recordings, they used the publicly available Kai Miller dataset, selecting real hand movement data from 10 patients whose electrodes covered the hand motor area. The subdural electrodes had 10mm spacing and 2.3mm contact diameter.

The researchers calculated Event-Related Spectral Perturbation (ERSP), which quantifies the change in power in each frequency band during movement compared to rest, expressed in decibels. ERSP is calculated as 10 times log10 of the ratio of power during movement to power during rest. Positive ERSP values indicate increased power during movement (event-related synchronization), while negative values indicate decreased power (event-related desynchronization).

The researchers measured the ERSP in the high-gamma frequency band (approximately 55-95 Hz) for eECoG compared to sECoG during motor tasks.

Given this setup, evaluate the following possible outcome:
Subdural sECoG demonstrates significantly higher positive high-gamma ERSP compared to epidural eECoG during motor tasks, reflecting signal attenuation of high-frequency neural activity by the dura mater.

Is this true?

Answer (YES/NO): NO